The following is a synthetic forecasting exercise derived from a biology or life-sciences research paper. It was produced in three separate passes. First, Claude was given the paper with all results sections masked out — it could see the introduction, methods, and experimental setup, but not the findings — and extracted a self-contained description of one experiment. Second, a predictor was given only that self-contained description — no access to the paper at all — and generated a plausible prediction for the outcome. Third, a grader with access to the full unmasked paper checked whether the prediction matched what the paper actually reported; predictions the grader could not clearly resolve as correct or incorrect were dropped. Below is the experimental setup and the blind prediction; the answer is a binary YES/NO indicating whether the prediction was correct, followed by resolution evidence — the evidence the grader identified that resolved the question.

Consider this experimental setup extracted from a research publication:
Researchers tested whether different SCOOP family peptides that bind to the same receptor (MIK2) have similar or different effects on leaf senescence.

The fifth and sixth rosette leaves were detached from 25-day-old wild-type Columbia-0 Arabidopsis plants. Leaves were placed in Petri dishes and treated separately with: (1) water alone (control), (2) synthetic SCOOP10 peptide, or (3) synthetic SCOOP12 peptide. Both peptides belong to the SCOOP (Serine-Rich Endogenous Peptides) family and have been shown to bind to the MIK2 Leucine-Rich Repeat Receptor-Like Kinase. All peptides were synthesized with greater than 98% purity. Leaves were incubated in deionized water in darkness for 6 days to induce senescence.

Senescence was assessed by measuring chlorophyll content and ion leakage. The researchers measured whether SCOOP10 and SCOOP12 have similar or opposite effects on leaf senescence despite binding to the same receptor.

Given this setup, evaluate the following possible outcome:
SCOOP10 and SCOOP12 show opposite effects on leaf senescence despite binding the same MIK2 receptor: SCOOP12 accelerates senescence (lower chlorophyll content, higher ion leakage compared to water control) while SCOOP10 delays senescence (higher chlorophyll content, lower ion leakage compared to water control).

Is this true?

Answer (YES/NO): NO